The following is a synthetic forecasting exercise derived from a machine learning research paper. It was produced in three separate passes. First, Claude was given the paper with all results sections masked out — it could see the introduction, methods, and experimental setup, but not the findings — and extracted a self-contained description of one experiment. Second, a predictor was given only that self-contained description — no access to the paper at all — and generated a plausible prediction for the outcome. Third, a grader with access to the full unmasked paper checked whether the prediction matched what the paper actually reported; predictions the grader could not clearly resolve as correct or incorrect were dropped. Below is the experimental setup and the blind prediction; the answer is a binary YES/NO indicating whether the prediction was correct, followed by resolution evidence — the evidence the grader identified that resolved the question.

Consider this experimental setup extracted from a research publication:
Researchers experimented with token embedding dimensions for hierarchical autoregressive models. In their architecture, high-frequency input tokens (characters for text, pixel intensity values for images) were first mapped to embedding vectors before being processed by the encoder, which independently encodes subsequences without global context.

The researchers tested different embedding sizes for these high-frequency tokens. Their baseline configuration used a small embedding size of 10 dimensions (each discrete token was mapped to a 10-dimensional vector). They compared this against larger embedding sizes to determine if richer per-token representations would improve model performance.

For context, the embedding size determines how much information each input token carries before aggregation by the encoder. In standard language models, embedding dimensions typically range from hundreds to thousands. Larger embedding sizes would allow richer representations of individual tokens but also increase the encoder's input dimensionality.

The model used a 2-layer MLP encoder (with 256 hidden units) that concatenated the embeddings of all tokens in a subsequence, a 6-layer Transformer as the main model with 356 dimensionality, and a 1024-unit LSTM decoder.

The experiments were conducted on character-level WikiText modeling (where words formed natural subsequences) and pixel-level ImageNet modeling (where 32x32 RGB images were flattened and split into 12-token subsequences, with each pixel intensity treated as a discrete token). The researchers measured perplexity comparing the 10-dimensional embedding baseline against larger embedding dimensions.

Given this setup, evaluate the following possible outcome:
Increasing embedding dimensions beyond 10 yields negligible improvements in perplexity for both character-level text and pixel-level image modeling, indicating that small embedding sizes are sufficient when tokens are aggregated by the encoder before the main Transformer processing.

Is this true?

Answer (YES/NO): YES